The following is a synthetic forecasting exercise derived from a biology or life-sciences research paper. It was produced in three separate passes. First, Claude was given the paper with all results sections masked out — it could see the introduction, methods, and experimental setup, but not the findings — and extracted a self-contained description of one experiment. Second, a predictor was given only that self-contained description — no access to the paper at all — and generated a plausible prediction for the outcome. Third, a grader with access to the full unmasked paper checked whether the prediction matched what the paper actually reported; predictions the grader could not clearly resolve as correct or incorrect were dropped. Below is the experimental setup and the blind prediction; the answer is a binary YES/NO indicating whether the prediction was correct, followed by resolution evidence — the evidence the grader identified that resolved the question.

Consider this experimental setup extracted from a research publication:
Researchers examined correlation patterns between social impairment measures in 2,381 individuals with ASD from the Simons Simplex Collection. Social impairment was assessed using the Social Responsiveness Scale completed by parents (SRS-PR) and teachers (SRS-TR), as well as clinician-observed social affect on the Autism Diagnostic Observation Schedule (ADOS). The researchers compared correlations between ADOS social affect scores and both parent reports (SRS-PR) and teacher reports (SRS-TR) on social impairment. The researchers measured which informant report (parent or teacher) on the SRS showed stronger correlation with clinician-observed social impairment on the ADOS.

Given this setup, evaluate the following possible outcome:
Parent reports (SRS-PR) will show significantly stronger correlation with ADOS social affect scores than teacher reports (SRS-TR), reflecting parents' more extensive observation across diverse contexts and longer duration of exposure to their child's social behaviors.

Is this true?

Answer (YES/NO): NO